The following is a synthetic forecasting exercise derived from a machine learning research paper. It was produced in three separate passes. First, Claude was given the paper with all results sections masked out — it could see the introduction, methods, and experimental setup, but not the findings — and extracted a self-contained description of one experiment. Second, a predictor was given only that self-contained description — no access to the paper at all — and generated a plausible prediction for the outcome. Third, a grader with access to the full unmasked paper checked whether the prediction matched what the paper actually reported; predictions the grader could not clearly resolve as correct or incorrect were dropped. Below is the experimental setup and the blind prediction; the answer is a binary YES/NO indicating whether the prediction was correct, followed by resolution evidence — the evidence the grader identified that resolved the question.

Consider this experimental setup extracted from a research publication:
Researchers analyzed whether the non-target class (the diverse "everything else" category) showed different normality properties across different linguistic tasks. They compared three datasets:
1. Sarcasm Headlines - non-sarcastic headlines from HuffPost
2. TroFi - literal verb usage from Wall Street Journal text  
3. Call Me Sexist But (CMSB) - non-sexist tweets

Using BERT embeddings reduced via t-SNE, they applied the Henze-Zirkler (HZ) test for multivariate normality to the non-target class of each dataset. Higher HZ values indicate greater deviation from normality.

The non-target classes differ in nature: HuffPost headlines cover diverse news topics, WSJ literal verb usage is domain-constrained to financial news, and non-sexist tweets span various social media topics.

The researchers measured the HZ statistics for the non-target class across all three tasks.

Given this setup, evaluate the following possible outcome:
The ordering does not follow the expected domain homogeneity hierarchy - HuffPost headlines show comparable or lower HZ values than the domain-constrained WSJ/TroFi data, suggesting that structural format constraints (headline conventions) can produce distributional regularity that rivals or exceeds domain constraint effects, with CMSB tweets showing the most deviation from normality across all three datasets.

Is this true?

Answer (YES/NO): NO